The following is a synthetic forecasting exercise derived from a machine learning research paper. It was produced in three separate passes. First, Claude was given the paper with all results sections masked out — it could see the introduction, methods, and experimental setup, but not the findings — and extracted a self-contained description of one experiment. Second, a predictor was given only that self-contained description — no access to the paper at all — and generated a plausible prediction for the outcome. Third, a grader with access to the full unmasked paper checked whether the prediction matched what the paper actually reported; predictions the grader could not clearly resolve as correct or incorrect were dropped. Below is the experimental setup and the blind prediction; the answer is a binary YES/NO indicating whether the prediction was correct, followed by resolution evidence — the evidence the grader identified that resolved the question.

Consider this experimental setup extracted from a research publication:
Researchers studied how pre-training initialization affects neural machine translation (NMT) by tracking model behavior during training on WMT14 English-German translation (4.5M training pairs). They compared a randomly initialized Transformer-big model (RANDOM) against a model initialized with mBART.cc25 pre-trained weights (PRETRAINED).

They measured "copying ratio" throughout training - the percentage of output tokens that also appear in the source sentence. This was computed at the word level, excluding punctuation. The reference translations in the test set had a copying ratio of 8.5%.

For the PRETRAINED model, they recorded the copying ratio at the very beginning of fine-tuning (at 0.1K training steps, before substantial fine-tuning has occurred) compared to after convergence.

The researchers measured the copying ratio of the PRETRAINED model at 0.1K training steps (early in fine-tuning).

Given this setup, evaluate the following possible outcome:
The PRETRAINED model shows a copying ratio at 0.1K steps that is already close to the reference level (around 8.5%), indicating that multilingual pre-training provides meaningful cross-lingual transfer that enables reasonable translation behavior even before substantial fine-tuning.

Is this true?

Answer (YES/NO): NO